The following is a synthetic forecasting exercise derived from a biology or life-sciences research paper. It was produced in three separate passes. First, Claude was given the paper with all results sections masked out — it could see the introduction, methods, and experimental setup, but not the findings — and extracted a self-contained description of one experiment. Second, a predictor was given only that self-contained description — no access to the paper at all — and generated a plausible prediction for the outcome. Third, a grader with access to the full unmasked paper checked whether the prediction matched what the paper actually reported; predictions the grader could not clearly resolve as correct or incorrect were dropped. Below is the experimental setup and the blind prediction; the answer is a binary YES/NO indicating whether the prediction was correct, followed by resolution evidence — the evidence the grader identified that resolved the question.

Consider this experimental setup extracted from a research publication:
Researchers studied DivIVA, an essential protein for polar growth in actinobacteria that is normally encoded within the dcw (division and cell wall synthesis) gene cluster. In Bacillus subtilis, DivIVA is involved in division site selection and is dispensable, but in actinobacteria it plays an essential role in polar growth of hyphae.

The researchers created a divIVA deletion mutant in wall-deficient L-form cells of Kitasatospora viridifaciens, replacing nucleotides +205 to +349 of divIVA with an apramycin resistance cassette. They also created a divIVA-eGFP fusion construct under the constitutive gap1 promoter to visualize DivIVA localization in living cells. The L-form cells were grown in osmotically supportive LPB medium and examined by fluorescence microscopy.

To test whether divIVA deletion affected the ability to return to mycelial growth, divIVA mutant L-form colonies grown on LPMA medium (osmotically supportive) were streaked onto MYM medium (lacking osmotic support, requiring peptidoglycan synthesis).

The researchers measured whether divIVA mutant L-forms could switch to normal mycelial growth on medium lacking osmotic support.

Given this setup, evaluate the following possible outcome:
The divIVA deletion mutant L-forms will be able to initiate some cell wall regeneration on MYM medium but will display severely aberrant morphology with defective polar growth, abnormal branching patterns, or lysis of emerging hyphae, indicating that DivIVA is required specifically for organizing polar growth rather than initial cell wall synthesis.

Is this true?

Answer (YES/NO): NO